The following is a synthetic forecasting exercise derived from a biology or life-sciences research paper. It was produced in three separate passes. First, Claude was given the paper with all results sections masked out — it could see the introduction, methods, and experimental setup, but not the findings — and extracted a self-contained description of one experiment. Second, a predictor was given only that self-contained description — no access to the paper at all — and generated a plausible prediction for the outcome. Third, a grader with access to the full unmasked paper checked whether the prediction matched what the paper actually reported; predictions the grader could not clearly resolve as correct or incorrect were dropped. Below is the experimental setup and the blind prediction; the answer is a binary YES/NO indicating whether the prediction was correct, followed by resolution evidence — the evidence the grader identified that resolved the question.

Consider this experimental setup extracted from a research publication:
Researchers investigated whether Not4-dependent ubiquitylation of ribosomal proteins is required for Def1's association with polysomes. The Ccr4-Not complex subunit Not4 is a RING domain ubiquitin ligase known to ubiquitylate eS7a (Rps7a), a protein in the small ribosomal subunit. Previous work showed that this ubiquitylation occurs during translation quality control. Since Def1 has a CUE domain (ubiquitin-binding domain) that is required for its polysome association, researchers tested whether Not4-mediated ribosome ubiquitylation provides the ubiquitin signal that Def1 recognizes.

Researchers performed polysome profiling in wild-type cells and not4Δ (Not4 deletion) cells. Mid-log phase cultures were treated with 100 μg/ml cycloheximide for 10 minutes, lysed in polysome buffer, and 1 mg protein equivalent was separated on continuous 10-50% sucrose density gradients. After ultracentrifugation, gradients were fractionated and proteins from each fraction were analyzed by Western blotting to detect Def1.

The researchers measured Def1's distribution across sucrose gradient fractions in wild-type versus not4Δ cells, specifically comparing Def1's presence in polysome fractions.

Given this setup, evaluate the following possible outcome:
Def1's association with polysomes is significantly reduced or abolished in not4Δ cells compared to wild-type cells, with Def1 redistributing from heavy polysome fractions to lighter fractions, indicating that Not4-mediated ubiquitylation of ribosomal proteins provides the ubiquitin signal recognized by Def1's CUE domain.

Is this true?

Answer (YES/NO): YES